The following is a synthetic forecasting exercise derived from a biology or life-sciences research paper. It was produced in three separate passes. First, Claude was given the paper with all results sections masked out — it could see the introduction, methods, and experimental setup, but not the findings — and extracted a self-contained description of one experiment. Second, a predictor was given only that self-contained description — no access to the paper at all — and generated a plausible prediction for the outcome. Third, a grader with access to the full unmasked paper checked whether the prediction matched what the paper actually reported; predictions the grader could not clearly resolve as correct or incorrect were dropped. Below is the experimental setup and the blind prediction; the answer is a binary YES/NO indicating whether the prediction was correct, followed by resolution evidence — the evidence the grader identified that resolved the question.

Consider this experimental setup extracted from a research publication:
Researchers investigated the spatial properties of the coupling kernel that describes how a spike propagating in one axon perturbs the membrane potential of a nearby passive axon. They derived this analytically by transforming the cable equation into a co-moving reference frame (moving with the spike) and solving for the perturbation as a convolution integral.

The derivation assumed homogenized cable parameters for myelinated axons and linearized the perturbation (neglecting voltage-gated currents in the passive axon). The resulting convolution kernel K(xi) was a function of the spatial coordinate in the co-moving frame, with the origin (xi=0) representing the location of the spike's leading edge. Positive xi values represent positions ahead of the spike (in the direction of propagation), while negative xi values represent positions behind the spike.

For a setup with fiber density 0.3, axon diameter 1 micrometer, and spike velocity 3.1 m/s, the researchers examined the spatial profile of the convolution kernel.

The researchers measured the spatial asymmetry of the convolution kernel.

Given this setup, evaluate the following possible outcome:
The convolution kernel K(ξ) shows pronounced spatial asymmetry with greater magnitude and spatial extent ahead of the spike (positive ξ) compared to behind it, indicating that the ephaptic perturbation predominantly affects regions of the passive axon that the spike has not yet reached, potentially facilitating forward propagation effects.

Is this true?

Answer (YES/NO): NO